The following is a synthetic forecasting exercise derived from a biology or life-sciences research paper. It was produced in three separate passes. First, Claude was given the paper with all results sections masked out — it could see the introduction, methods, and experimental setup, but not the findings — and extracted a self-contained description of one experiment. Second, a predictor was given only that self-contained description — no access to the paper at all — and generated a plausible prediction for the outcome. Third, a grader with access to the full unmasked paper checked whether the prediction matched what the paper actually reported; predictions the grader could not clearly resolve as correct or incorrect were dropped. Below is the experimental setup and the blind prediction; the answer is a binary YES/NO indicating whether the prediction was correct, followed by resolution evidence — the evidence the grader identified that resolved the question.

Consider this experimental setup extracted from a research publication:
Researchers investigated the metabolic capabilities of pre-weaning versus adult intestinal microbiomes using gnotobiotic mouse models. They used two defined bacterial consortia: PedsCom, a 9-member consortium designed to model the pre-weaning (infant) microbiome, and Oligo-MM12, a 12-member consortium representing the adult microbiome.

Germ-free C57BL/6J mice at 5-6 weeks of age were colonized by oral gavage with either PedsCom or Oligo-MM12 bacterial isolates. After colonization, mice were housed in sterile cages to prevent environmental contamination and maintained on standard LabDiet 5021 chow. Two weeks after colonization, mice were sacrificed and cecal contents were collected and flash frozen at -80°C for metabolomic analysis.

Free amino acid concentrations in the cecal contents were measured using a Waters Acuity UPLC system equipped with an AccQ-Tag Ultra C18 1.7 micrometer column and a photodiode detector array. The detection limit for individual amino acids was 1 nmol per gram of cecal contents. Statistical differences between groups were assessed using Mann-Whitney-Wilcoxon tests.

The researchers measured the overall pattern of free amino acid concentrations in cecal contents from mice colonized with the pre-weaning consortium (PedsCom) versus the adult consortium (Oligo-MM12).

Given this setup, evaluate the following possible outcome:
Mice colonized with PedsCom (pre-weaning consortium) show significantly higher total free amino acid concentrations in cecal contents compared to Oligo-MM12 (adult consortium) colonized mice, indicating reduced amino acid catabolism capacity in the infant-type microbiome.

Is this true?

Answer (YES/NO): NO